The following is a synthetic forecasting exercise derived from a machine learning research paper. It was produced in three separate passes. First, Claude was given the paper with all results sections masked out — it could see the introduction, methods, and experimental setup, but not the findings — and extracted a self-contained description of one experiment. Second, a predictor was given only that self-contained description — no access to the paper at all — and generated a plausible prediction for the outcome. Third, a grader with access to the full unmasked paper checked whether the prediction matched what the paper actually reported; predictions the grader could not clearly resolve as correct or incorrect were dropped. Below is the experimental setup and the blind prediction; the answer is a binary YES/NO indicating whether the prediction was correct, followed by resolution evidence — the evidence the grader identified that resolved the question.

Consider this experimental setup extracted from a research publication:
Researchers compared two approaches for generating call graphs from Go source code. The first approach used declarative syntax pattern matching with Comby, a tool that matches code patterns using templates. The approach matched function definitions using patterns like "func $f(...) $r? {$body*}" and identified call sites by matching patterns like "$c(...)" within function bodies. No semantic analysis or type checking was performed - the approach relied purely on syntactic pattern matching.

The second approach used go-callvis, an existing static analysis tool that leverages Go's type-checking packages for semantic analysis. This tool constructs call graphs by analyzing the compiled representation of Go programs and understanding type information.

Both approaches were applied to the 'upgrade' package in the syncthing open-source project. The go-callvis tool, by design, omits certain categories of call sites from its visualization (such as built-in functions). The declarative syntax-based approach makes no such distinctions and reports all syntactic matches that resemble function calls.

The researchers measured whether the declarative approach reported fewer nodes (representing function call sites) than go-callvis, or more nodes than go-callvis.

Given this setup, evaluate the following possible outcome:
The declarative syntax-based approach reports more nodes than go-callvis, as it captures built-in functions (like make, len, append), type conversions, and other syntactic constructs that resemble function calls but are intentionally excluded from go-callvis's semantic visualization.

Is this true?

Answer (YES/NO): YES